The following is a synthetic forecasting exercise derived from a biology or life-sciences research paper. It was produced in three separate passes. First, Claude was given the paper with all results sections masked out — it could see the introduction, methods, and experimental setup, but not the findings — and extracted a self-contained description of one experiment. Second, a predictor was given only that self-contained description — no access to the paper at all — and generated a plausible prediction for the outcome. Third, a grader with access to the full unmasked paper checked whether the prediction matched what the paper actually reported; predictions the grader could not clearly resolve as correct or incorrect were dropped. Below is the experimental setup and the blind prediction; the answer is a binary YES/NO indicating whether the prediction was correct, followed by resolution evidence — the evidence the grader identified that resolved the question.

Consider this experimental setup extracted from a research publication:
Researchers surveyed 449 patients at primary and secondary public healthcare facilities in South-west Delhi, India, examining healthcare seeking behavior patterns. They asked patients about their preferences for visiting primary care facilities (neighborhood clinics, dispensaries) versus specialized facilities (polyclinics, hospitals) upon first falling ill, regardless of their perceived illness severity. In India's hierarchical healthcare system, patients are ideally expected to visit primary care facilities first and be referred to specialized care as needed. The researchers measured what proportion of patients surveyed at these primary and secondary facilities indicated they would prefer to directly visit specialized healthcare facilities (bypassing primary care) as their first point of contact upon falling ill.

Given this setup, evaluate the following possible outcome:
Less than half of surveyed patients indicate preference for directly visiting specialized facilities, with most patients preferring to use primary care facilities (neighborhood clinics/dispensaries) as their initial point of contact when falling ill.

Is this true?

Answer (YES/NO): YES